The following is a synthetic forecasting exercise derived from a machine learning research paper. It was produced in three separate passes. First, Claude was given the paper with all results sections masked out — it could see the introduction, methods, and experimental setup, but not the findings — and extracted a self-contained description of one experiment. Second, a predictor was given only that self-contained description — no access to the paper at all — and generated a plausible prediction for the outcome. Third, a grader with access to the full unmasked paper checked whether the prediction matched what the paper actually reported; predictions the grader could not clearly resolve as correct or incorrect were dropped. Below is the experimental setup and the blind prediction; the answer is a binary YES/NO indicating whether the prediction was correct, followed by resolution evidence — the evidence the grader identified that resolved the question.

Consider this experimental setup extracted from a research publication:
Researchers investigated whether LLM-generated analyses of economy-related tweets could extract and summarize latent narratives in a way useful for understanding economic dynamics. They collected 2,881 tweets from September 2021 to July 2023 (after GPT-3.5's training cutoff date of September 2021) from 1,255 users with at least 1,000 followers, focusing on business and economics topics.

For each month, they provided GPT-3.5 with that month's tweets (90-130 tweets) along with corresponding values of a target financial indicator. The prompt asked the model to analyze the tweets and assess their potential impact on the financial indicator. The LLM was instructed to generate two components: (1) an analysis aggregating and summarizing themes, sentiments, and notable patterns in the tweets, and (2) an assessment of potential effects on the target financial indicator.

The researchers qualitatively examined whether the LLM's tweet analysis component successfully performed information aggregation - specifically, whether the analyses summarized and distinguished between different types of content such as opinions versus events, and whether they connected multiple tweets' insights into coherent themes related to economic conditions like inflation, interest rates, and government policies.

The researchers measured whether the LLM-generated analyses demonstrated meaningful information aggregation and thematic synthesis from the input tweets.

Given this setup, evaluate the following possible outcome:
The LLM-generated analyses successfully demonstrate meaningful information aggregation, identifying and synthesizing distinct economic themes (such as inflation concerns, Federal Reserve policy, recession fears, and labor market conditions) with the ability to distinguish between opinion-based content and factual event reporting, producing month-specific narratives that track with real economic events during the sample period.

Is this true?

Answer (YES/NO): YES